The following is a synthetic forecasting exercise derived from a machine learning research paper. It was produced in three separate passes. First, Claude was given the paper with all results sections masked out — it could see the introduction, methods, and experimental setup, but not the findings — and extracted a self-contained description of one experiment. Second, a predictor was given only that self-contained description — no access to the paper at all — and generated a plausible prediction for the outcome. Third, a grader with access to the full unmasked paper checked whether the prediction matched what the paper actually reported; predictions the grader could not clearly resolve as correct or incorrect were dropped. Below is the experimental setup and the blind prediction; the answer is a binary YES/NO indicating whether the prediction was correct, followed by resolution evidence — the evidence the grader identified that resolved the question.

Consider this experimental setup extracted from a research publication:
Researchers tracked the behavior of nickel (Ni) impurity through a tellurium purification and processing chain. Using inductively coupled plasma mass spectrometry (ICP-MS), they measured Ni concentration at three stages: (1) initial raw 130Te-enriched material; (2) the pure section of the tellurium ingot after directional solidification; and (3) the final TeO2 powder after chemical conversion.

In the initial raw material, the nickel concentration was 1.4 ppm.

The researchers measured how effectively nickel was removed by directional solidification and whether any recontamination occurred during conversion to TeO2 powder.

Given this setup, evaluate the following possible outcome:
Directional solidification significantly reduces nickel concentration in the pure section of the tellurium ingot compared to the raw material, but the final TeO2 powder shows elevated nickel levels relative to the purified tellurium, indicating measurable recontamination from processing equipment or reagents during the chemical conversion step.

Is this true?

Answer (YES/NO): YES